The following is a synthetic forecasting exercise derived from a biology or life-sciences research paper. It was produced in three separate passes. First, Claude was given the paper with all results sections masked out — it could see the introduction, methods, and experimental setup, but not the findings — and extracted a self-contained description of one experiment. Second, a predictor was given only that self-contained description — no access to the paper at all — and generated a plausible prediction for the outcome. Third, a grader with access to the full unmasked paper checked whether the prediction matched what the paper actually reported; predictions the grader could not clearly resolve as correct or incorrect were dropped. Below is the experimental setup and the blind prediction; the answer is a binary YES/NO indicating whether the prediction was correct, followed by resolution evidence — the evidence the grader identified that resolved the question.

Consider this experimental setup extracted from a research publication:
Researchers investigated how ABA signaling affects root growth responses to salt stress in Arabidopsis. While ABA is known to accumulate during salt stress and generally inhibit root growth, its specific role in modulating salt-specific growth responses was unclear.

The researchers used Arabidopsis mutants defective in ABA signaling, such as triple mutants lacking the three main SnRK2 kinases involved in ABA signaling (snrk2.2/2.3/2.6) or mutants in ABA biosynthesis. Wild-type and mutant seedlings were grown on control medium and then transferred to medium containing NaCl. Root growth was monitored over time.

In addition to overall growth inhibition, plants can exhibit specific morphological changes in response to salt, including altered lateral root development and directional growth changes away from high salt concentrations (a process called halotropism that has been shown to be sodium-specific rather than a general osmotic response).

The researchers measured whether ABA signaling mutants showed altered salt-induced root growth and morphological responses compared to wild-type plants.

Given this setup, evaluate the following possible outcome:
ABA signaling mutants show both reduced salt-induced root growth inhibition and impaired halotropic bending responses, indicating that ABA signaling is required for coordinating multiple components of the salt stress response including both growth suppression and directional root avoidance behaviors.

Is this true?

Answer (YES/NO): NO